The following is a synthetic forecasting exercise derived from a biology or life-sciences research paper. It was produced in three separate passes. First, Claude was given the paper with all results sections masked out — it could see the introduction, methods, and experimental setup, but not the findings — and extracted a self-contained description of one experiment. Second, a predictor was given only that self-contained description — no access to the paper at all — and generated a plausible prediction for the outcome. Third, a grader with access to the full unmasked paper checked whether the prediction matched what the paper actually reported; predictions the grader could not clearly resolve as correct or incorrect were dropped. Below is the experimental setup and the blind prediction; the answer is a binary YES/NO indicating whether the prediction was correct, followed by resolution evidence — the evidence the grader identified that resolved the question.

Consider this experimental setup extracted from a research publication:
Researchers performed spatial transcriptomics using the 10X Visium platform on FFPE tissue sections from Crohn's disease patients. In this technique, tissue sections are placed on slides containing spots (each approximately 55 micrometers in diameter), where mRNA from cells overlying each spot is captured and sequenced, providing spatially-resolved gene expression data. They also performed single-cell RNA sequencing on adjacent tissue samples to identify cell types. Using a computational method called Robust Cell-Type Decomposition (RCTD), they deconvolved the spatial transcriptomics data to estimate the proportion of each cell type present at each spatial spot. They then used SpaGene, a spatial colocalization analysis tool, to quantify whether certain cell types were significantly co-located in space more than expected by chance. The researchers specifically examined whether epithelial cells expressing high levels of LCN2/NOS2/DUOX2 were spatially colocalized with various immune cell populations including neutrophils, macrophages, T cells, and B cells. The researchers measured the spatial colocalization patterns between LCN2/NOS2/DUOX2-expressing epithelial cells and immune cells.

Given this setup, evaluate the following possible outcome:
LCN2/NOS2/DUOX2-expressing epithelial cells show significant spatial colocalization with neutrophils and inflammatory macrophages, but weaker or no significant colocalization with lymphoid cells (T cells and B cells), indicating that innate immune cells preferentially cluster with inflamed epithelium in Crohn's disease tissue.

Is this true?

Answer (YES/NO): NO